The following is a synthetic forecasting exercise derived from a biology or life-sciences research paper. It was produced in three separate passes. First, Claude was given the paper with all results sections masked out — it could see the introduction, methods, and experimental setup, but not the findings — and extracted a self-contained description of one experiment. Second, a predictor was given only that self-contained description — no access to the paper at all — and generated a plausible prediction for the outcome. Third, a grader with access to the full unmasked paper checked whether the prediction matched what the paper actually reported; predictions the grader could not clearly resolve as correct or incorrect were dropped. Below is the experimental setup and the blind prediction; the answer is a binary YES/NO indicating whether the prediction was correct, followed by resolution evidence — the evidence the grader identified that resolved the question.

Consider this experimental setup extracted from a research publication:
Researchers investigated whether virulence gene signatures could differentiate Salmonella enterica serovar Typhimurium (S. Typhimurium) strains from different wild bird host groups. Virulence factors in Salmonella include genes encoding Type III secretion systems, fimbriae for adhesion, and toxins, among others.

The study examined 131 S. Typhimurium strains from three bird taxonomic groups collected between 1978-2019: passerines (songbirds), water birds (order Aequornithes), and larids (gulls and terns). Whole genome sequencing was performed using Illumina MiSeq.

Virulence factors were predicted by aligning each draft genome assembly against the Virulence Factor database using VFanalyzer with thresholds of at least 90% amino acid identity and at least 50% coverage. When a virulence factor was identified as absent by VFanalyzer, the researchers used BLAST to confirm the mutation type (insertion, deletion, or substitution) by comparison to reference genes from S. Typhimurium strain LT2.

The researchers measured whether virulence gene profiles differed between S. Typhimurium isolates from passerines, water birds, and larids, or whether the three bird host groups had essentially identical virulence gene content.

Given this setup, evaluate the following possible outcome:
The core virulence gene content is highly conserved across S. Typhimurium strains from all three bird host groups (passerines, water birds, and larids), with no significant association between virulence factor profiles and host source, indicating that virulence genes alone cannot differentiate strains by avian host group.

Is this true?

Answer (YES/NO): NO